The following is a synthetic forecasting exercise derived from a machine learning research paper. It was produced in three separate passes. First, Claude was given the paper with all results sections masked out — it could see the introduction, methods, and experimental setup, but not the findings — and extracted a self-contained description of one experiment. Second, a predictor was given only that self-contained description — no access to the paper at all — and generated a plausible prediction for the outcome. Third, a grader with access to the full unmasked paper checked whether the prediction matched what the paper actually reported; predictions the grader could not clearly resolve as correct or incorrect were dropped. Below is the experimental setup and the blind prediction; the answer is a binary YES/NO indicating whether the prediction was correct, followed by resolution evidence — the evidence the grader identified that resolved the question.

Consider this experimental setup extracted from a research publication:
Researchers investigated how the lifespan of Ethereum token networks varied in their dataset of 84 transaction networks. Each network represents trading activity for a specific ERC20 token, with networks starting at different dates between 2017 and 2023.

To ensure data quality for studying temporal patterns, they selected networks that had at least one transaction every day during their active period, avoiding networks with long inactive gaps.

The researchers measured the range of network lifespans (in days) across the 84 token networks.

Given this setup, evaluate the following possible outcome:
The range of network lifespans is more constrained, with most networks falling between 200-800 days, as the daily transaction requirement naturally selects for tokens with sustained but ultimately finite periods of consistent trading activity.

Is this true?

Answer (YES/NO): NO